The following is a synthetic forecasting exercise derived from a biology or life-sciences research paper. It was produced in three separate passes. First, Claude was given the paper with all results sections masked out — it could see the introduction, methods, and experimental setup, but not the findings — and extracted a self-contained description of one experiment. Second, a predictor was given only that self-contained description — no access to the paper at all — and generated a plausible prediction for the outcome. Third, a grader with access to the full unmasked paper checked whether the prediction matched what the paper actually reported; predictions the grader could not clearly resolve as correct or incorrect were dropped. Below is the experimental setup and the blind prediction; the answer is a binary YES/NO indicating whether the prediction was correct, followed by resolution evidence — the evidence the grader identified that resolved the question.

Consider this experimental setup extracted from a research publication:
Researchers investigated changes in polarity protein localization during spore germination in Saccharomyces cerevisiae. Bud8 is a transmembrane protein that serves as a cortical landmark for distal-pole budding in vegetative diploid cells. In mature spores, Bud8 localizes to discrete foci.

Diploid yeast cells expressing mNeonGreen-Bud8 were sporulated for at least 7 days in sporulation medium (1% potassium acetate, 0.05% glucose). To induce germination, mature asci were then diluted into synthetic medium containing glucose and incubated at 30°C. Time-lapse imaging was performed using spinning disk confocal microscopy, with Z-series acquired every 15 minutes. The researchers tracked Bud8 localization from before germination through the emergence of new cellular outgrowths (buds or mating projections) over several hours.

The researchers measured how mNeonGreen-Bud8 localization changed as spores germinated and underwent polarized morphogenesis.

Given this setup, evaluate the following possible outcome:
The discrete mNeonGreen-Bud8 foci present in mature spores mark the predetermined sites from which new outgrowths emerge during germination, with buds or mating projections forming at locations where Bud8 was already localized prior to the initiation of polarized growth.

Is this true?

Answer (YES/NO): YES